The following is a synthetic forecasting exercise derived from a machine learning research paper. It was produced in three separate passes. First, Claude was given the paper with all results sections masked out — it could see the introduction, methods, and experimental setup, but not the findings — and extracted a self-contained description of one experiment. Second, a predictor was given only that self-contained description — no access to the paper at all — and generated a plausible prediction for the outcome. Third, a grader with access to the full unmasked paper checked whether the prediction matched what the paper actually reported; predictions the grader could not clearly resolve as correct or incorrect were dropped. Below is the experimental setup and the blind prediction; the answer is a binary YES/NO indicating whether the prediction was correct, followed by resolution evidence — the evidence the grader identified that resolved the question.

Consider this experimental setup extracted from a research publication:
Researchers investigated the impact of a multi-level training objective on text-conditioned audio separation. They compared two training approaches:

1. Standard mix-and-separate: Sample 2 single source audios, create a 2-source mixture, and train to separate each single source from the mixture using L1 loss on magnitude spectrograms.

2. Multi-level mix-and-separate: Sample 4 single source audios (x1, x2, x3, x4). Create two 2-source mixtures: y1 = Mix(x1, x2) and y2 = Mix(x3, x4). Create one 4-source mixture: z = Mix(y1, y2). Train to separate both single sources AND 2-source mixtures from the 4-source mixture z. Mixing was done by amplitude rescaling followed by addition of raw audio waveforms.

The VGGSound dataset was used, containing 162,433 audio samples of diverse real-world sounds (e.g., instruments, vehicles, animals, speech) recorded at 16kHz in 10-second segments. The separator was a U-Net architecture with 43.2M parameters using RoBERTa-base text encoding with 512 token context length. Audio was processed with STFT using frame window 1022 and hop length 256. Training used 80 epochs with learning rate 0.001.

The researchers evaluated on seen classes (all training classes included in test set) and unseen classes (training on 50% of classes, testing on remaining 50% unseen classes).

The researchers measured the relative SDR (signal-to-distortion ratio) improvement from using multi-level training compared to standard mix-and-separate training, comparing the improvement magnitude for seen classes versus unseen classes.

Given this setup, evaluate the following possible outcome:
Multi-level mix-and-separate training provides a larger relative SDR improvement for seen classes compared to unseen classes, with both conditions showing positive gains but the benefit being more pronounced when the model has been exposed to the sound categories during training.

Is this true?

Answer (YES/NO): NO